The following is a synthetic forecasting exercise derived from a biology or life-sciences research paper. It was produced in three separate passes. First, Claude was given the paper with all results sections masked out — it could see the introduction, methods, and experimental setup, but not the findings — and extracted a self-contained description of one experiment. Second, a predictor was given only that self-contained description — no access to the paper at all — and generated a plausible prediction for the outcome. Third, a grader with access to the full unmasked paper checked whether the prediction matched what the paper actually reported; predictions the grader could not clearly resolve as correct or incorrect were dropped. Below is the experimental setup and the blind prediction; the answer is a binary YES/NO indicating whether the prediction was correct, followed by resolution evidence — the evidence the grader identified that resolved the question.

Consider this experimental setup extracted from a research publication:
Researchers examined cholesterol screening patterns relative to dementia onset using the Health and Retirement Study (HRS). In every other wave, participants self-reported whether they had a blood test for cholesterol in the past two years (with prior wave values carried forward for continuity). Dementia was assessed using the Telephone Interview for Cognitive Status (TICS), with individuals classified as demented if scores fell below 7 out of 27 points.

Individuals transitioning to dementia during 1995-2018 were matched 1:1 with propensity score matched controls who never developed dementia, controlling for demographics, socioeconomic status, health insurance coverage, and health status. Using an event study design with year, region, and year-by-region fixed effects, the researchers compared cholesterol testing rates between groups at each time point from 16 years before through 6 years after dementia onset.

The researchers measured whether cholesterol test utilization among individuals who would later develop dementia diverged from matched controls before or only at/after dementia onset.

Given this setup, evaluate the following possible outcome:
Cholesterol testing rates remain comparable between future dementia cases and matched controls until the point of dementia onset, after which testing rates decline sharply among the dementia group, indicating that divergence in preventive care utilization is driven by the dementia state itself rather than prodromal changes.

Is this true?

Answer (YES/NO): NO